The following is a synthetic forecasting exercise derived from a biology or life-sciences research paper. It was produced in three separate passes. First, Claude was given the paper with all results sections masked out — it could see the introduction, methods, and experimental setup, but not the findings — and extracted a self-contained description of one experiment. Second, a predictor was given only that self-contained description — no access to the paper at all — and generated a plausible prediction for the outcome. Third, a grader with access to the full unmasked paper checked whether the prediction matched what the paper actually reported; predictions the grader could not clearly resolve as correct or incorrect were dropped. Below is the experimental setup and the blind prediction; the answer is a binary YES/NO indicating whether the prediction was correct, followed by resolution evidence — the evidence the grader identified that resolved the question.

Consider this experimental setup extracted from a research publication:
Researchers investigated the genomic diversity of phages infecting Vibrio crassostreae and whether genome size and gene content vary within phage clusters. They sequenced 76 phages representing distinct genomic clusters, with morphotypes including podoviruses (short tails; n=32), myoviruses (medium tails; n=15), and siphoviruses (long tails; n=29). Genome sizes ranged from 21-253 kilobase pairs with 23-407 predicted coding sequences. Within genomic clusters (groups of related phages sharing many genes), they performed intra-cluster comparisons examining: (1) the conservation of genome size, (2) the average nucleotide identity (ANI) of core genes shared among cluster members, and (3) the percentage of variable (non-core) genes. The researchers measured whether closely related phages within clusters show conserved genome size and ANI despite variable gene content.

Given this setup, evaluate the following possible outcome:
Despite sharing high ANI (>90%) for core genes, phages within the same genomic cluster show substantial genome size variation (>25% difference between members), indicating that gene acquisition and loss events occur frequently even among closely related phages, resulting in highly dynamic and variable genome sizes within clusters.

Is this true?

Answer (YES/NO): NO